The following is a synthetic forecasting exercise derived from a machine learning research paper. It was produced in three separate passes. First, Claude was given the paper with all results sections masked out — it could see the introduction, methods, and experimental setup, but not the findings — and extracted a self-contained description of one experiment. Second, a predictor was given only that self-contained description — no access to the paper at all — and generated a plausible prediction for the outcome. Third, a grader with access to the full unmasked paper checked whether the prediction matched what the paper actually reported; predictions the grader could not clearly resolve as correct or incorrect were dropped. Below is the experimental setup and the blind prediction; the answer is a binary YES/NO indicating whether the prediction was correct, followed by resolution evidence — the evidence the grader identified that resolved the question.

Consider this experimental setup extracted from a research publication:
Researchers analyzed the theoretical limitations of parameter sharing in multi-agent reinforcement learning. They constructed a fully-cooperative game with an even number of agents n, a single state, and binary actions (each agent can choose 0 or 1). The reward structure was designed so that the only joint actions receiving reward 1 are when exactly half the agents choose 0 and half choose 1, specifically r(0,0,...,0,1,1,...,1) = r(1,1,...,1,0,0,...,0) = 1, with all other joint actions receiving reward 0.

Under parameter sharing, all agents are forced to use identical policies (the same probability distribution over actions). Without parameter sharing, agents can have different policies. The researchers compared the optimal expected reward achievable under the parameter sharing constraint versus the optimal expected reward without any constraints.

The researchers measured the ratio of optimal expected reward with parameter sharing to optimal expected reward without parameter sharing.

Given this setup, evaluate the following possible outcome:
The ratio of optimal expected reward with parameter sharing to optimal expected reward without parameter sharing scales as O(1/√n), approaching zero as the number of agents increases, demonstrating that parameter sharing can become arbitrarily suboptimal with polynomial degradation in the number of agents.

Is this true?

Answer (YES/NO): NO